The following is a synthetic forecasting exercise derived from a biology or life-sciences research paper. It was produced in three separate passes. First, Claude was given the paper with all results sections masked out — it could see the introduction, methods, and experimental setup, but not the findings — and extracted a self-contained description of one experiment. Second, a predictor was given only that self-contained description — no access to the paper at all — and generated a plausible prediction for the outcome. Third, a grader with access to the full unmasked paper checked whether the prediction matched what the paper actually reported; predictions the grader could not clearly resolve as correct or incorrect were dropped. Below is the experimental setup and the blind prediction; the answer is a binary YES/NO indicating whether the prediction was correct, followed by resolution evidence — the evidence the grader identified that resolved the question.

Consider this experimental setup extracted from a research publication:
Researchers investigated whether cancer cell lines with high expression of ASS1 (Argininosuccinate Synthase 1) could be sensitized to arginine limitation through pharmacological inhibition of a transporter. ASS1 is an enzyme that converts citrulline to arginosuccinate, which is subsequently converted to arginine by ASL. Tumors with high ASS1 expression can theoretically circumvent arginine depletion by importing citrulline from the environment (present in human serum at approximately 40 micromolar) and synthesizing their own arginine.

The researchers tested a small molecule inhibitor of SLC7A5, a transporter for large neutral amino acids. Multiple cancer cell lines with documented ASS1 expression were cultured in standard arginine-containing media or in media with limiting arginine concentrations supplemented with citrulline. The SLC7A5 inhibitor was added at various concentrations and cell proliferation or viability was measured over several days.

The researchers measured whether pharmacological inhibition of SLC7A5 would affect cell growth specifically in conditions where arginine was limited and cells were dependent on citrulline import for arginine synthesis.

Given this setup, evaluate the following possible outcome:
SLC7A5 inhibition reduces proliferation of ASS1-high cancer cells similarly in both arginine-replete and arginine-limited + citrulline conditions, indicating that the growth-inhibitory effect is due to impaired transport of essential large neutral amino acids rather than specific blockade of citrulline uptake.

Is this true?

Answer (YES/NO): NO